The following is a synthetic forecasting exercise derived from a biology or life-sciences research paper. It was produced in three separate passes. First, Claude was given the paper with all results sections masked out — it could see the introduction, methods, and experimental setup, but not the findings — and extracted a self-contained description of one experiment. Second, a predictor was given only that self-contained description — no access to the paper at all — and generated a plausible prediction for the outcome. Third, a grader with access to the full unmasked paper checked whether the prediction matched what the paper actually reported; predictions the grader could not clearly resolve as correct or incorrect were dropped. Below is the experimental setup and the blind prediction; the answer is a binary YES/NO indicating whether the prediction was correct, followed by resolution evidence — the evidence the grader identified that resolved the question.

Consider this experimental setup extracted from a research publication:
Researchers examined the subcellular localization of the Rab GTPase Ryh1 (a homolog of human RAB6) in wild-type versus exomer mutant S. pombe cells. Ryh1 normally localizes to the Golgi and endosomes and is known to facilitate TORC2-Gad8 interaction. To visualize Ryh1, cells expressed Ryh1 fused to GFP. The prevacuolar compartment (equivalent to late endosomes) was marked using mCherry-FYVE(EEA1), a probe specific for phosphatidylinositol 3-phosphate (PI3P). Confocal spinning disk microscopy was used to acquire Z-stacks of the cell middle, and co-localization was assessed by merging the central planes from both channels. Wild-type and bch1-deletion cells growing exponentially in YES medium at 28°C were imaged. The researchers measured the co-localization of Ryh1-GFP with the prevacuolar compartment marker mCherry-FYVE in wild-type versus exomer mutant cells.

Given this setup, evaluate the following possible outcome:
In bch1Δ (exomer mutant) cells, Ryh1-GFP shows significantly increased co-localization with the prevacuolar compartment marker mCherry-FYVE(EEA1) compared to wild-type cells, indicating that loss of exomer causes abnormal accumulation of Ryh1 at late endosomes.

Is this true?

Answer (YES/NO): NO